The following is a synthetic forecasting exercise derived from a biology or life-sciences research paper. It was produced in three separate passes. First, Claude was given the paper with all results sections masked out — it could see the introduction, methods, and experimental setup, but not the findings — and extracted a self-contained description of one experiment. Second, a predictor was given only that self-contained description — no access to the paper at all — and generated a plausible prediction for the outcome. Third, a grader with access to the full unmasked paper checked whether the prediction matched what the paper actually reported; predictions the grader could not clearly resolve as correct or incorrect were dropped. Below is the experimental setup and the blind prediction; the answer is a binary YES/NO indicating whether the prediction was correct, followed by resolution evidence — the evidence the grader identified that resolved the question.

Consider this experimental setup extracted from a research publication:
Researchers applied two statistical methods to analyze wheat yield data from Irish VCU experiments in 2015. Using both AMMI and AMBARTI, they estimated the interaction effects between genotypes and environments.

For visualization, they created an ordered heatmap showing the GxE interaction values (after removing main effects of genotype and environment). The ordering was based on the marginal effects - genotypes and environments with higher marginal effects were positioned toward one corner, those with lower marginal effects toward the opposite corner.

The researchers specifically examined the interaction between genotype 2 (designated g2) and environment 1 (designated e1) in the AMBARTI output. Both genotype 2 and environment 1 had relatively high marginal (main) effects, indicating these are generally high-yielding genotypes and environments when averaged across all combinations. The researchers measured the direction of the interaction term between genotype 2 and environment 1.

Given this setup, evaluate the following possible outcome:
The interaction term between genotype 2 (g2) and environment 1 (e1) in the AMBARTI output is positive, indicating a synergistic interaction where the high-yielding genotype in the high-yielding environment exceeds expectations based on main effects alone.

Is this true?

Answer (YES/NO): NO